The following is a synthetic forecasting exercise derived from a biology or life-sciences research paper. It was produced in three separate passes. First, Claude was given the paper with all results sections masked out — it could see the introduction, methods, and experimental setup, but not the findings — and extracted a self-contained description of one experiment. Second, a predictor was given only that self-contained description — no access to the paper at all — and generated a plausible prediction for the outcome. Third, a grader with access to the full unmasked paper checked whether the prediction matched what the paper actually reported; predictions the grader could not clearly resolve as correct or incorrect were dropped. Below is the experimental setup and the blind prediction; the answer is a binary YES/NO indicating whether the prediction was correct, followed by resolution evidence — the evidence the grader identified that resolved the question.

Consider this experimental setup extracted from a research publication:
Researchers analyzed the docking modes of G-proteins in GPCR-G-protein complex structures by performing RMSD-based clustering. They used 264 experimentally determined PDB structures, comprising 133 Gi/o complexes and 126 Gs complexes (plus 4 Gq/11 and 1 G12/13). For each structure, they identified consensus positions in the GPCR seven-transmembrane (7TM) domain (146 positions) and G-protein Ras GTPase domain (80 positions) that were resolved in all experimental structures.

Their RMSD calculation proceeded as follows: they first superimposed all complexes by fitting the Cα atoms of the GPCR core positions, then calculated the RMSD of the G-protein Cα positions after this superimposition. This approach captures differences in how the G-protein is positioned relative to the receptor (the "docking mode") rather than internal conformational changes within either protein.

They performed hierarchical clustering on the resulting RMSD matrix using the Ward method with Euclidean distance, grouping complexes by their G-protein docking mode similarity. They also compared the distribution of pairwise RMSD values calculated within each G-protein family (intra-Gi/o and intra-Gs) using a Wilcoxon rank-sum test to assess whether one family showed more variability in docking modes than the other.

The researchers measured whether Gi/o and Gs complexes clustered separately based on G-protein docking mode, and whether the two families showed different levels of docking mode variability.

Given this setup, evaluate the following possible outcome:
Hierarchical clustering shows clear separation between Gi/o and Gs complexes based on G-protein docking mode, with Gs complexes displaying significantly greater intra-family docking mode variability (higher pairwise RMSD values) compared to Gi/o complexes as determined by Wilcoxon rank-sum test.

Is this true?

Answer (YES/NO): NO